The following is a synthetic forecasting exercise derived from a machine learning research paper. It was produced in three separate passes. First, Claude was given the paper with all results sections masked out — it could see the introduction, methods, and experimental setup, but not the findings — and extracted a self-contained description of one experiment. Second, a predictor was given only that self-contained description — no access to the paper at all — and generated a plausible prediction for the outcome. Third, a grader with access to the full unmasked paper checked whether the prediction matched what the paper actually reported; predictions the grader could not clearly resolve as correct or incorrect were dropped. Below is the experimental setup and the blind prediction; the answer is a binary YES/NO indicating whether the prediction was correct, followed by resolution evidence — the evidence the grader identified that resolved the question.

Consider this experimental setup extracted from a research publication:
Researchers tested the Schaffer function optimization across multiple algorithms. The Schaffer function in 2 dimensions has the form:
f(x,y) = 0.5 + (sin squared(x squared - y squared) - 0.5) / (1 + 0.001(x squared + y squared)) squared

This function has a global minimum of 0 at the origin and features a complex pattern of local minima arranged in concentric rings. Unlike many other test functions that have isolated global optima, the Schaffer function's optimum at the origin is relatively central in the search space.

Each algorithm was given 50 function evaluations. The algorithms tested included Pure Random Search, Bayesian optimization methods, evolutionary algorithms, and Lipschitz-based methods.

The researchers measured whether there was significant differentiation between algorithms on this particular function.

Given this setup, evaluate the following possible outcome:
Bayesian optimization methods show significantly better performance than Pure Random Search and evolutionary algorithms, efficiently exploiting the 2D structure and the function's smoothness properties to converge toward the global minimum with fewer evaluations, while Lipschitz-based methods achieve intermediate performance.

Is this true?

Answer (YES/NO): NO